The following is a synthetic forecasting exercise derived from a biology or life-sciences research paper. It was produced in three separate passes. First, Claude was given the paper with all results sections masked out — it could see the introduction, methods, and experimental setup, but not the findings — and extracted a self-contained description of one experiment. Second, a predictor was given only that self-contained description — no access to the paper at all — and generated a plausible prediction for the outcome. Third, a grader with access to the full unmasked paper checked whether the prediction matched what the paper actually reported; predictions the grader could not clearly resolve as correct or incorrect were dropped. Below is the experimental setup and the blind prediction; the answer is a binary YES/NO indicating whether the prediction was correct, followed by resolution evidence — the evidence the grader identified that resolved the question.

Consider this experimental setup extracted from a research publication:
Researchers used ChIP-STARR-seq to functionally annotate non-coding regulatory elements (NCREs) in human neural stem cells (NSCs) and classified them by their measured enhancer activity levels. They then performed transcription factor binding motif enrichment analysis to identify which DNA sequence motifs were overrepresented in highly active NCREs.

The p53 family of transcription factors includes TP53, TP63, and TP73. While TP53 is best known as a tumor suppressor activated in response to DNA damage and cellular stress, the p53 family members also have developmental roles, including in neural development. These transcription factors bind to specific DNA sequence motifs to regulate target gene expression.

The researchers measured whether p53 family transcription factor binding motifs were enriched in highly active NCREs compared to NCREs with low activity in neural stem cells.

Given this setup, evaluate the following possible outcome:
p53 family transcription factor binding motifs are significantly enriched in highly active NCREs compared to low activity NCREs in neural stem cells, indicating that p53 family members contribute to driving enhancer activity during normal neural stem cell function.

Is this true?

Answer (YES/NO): YES